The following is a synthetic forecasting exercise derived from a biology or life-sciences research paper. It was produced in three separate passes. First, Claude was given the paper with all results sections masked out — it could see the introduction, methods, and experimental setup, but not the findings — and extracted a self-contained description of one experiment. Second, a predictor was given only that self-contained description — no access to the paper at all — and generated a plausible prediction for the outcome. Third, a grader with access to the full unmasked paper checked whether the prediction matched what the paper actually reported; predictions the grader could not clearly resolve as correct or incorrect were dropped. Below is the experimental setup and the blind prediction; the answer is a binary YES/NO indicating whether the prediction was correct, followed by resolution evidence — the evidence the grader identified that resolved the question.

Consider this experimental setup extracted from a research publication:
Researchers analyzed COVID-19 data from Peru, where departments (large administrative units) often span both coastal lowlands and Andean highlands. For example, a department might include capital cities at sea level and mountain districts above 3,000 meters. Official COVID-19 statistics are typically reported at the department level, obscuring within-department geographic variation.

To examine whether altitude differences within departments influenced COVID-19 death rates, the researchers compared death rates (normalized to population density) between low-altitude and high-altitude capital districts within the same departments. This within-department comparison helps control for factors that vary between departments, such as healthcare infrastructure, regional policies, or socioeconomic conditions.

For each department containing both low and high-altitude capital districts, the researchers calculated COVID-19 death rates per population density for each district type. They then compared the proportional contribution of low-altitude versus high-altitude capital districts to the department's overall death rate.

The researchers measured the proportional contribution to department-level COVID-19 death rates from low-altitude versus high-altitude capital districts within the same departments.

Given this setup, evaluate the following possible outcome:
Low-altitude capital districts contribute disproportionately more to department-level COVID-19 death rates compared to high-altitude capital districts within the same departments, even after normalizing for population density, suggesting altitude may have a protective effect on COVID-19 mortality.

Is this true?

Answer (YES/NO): YES